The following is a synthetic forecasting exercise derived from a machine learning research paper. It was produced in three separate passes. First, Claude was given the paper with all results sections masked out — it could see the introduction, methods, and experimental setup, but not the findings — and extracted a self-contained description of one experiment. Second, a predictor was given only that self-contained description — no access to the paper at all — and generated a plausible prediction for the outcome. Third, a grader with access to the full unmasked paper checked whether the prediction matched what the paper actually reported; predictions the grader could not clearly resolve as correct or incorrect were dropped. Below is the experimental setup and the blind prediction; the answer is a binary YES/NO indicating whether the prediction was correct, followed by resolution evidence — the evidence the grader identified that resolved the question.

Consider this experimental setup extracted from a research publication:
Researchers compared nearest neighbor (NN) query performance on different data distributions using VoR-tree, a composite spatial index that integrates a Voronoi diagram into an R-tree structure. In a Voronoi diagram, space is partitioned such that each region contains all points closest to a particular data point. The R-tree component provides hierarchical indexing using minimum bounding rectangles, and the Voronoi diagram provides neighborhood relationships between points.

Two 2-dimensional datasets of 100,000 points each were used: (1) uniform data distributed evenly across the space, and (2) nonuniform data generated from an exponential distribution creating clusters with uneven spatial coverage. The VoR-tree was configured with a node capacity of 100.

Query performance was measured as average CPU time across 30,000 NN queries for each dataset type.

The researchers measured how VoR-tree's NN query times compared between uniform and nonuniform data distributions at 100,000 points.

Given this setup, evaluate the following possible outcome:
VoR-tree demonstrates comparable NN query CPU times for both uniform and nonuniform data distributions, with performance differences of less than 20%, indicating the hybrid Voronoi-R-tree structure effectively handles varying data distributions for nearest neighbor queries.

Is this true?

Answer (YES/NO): NO